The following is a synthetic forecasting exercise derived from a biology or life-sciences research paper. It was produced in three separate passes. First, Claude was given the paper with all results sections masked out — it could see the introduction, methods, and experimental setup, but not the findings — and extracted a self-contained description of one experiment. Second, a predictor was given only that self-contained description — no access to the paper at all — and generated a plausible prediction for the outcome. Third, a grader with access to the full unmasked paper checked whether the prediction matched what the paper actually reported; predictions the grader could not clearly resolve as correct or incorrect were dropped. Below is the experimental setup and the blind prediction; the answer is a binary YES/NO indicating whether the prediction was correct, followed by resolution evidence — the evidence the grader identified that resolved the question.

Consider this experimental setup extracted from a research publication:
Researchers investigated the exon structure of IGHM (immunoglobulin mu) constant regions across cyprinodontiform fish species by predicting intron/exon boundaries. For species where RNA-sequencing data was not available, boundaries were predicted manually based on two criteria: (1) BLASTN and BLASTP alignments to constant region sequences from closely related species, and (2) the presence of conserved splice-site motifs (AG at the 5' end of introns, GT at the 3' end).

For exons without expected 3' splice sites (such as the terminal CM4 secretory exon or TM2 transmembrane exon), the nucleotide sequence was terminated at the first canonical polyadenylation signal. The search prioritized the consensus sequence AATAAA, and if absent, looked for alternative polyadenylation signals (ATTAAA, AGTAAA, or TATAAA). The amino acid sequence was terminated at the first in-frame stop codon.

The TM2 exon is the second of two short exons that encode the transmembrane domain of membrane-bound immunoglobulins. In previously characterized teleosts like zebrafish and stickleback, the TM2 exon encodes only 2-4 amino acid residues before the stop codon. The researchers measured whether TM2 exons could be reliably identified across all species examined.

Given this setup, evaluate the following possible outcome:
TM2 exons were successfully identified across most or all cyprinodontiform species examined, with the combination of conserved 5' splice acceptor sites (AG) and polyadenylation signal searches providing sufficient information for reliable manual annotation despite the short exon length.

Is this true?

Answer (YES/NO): NO